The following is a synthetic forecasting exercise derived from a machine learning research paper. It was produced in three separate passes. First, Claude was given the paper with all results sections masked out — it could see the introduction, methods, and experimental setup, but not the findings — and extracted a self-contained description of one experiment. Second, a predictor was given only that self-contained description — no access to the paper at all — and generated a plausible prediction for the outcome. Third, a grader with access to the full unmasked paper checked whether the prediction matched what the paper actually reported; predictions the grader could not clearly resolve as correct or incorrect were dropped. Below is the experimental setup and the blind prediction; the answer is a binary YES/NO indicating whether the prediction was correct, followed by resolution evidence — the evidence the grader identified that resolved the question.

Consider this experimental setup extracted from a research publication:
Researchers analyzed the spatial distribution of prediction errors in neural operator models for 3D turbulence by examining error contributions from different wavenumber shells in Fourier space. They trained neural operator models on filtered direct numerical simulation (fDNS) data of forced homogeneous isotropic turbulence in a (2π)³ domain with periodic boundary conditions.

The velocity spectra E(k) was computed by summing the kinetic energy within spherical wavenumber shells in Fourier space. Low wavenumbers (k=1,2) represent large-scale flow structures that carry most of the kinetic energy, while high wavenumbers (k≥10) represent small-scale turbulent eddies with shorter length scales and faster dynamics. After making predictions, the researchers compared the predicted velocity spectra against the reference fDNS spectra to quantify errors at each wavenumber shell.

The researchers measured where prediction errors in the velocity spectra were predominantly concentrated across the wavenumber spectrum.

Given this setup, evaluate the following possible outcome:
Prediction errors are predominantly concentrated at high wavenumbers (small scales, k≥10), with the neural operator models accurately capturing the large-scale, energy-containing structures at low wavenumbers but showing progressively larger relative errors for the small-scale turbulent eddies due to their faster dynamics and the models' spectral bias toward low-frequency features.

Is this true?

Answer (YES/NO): NO